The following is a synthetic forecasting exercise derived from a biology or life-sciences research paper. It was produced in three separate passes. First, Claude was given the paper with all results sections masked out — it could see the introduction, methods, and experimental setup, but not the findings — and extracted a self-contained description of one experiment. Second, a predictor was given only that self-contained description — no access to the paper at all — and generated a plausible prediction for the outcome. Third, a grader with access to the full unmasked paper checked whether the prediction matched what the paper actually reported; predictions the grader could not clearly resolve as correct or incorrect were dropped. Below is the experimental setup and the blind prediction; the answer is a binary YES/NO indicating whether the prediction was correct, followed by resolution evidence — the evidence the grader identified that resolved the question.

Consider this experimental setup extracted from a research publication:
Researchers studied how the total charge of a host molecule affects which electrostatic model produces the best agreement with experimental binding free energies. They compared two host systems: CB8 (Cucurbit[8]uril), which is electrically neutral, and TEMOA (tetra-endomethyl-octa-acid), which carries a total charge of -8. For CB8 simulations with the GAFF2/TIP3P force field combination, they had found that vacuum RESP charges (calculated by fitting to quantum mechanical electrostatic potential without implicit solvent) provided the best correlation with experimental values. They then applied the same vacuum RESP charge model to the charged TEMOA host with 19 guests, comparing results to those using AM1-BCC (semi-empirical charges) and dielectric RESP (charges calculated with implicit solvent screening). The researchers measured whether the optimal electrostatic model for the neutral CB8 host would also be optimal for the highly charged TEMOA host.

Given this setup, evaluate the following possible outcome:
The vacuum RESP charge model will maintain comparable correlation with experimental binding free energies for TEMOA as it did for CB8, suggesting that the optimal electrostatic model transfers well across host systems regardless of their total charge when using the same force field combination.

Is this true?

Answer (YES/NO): NO